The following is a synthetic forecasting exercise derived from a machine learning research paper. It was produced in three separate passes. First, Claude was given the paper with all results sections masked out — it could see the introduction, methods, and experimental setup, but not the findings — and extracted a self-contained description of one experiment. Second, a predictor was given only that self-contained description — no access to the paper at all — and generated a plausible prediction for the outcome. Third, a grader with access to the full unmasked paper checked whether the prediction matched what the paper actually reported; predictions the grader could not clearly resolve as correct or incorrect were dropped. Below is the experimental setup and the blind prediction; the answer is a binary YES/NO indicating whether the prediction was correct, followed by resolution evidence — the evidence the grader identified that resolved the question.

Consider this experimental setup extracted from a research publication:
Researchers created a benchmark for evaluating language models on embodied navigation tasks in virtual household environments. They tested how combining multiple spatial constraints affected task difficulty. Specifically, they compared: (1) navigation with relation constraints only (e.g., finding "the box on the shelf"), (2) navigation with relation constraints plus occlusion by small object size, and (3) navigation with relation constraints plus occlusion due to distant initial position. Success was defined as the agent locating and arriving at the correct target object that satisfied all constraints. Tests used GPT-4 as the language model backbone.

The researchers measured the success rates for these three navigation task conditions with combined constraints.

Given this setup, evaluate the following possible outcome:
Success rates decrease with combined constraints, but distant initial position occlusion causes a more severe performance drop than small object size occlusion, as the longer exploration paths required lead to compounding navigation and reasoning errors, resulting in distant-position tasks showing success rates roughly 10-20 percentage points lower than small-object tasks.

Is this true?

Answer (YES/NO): NO